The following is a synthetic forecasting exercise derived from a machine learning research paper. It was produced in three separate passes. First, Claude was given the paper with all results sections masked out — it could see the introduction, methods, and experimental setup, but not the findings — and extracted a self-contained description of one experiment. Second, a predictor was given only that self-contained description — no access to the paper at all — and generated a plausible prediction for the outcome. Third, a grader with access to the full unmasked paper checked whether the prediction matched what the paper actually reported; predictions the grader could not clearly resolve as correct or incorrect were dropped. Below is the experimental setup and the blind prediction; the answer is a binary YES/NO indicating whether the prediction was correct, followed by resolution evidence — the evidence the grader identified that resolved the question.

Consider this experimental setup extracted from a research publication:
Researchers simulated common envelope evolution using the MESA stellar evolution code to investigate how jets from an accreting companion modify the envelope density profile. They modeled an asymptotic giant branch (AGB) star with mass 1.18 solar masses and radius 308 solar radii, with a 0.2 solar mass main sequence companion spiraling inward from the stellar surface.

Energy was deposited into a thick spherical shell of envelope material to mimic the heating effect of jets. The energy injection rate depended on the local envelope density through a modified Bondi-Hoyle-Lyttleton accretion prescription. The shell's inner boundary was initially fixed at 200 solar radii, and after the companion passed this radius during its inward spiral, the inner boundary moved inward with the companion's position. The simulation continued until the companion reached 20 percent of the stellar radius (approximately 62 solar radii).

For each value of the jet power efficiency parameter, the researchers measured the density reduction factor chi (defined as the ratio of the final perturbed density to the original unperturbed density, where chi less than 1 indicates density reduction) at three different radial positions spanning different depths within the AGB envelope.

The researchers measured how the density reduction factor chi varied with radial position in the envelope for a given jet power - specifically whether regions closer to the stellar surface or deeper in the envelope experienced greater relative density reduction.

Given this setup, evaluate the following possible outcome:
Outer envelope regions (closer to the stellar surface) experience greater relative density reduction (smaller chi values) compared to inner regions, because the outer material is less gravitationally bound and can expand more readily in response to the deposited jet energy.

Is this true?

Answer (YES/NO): NO